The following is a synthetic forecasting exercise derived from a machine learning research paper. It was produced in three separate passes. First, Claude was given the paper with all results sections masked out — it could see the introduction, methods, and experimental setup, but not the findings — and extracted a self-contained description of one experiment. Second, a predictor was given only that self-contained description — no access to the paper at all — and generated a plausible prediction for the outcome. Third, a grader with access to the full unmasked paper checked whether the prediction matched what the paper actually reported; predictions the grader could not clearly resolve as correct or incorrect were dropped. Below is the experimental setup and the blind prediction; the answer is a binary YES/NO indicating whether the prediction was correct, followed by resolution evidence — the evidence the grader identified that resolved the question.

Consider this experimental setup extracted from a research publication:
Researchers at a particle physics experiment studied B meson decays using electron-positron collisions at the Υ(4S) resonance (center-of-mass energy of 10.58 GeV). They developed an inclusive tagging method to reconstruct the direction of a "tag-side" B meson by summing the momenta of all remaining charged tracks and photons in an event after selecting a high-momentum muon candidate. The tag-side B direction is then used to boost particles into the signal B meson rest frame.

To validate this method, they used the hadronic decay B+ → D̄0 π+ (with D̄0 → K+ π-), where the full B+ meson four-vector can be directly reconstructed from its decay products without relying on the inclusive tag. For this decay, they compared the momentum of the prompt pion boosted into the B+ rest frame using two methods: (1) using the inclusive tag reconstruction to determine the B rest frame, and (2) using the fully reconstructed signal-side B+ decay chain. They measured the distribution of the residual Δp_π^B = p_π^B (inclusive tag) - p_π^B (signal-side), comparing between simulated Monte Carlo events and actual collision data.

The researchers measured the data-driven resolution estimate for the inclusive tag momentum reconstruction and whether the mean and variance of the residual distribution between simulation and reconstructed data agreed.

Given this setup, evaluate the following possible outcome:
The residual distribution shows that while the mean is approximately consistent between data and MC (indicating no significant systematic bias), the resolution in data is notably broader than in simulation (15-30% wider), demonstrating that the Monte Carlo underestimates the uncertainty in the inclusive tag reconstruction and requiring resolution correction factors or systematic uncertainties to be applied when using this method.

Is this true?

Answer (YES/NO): NO